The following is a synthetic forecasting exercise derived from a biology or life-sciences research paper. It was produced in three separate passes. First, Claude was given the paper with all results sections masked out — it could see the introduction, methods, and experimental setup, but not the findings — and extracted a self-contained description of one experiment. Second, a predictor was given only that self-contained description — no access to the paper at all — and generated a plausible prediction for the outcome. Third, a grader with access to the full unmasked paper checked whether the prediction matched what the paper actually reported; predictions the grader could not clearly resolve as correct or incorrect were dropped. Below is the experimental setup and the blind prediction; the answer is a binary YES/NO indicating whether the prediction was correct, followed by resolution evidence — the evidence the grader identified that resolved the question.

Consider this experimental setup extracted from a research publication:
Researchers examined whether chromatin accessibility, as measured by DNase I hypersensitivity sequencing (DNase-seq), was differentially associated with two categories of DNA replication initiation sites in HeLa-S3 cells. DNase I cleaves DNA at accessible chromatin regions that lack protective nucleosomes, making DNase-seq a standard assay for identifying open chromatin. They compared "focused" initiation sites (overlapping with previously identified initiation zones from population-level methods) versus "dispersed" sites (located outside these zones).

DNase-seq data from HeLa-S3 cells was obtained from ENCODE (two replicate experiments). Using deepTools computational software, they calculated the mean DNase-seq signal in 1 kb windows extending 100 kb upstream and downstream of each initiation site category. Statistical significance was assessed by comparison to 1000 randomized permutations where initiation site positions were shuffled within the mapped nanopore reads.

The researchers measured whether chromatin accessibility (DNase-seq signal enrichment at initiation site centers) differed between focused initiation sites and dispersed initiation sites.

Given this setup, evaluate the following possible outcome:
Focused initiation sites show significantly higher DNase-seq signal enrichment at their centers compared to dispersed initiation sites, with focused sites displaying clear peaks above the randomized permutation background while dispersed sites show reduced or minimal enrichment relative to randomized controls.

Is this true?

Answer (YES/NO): YES